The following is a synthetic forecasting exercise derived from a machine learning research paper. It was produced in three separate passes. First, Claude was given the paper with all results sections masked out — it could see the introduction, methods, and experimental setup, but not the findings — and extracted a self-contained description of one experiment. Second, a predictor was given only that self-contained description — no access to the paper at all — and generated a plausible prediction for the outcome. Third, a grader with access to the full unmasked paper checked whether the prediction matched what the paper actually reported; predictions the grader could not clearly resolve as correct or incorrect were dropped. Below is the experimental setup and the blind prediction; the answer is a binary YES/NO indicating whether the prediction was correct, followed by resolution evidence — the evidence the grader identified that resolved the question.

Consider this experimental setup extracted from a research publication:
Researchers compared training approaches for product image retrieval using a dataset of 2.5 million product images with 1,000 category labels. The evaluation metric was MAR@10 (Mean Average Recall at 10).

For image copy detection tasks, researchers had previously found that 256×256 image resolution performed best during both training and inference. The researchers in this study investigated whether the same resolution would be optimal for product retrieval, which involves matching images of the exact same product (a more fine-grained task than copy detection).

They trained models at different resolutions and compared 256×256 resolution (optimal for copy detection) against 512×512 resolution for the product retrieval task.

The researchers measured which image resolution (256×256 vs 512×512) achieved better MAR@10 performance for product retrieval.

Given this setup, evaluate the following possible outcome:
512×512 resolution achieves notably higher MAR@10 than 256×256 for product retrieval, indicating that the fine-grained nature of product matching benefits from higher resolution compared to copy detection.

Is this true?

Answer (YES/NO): YES